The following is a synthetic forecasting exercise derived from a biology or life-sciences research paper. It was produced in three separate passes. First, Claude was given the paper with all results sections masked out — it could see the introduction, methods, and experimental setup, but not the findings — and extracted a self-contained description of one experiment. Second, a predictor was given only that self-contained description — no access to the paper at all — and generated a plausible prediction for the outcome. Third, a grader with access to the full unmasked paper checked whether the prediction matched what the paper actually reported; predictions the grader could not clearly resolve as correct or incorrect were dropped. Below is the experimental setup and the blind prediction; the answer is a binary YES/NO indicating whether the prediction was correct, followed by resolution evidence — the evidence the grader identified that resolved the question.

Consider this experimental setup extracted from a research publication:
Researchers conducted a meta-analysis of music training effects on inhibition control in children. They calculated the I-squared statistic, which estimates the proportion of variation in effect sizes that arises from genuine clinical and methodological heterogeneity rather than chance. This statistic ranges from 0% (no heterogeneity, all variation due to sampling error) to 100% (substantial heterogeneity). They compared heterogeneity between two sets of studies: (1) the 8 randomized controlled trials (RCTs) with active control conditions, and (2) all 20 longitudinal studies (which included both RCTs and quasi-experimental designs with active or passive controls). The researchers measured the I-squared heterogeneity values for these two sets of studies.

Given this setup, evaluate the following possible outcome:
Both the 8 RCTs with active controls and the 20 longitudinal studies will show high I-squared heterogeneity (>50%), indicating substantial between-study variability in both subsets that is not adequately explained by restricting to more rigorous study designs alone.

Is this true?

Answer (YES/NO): NO